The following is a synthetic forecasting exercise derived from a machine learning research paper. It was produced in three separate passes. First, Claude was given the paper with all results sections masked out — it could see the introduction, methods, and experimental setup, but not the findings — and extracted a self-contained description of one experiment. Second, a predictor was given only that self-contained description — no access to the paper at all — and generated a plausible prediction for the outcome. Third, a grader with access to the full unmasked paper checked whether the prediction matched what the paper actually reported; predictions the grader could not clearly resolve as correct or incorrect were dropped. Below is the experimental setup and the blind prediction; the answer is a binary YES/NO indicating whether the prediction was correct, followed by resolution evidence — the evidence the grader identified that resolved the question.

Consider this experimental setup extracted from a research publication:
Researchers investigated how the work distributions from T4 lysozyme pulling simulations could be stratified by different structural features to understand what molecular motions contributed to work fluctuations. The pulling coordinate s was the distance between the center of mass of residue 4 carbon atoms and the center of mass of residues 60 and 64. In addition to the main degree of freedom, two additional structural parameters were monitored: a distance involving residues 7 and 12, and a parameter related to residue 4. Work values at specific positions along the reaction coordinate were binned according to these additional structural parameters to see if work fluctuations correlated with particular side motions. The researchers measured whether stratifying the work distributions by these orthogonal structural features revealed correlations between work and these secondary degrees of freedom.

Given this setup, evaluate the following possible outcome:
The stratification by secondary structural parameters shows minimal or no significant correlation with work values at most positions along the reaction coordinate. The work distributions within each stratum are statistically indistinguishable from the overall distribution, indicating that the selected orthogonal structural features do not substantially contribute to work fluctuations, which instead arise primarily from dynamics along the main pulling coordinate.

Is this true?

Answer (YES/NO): NO